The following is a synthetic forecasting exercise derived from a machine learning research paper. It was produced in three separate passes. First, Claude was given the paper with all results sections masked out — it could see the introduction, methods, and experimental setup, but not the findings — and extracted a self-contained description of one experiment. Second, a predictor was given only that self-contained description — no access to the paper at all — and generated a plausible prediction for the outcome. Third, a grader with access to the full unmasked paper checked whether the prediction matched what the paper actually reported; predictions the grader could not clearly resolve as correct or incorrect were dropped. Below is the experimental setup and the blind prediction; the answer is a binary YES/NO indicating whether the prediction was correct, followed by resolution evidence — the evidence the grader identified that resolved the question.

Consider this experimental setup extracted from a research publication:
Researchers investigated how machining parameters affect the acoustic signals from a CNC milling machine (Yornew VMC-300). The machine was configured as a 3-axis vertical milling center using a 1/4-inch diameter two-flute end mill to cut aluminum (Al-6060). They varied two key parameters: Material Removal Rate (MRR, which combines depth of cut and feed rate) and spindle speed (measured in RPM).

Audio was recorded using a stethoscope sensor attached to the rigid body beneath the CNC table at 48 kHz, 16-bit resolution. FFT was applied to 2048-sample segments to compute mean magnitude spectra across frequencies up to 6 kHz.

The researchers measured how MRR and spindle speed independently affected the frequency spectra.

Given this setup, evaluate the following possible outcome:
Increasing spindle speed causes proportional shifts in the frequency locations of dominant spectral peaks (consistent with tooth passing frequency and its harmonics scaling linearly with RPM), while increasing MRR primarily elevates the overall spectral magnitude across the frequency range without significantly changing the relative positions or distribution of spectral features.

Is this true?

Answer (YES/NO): YES